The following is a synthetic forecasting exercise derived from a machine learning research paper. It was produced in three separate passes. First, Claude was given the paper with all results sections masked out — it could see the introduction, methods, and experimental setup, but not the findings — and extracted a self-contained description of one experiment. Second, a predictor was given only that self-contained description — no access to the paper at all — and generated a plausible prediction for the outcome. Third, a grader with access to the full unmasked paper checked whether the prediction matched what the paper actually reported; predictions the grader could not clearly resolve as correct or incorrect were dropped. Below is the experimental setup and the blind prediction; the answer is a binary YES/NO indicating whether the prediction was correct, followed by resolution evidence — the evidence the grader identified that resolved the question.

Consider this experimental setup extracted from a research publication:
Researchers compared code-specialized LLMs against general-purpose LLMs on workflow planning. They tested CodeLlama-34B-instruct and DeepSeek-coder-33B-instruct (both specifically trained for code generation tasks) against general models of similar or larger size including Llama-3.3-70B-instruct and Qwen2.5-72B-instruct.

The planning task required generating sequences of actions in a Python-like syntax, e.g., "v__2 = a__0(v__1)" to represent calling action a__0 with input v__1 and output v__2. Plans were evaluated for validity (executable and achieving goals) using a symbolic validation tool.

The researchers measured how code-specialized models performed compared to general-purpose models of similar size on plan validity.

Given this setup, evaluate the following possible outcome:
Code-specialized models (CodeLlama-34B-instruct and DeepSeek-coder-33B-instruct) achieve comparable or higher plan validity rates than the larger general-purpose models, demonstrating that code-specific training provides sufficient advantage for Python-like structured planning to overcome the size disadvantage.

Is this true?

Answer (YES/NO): NO